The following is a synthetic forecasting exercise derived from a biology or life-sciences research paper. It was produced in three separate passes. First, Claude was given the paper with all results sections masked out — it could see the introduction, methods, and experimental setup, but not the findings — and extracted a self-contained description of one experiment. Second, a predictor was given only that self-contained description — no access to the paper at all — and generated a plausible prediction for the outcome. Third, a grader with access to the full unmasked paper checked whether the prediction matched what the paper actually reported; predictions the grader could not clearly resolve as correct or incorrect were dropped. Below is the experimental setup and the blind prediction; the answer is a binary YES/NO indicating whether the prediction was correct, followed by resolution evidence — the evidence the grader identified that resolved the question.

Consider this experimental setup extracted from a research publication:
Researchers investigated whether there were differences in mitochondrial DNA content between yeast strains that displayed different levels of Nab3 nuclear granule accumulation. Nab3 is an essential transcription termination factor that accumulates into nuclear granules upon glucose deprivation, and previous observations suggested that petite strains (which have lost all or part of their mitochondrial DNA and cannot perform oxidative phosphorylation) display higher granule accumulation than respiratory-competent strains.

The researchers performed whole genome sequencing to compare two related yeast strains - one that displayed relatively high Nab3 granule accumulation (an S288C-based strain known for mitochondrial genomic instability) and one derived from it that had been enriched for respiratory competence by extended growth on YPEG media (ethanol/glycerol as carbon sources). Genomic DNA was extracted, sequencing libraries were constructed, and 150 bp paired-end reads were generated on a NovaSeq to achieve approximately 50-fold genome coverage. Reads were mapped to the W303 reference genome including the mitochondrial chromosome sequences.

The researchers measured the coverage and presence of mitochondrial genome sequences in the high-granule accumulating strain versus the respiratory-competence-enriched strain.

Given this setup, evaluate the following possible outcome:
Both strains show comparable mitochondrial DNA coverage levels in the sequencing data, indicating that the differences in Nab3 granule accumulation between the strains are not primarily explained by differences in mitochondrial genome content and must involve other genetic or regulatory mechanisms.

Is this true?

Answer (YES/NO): NO